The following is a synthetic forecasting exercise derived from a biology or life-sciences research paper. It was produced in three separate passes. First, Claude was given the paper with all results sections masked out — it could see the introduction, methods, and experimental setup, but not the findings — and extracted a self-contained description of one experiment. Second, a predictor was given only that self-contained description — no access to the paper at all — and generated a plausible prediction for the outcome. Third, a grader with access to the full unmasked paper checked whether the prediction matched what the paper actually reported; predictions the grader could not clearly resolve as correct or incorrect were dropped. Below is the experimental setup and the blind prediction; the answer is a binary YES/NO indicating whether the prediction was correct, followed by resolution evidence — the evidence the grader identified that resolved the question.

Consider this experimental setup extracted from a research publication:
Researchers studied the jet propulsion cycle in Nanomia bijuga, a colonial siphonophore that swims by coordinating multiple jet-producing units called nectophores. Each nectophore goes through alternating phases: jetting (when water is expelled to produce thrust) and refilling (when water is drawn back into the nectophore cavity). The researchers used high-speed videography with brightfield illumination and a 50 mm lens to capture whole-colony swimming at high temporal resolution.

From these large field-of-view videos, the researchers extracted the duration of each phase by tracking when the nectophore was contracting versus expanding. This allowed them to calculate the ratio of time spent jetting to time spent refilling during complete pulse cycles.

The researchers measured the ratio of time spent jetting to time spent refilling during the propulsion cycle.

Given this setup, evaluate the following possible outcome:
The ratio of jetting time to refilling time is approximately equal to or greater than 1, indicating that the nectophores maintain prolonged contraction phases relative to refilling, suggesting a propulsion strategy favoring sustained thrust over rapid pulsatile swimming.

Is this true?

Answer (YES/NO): NO